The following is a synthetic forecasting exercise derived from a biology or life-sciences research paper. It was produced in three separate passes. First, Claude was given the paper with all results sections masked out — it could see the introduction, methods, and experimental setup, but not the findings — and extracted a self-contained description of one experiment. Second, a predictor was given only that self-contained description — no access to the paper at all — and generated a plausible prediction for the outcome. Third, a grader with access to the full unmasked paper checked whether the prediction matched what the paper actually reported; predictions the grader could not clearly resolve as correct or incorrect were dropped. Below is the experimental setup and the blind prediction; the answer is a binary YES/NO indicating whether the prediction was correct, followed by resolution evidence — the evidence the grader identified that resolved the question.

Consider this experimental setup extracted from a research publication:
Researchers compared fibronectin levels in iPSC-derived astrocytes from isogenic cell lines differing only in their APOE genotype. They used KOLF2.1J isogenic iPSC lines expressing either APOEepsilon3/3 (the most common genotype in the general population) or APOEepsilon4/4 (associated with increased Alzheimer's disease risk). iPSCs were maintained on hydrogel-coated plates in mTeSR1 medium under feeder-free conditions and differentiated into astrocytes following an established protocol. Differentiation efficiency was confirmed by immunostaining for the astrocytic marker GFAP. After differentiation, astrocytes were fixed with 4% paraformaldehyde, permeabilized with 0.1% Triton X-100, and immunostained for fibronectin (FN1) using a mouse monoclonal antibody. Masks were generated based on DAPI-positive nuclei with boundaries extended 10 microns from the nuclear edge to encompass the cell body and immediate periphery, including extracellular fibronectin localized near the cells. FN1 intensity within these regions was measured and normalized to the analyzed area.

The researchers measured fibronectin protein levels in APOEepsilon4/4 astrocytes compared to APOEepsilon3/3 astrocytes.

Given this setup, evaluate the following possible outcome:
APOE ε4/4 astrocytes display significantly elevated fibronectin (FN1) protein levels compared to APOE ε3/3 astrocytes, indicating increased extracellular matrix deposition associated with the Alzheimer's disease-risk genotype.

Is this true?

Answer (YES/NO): YES